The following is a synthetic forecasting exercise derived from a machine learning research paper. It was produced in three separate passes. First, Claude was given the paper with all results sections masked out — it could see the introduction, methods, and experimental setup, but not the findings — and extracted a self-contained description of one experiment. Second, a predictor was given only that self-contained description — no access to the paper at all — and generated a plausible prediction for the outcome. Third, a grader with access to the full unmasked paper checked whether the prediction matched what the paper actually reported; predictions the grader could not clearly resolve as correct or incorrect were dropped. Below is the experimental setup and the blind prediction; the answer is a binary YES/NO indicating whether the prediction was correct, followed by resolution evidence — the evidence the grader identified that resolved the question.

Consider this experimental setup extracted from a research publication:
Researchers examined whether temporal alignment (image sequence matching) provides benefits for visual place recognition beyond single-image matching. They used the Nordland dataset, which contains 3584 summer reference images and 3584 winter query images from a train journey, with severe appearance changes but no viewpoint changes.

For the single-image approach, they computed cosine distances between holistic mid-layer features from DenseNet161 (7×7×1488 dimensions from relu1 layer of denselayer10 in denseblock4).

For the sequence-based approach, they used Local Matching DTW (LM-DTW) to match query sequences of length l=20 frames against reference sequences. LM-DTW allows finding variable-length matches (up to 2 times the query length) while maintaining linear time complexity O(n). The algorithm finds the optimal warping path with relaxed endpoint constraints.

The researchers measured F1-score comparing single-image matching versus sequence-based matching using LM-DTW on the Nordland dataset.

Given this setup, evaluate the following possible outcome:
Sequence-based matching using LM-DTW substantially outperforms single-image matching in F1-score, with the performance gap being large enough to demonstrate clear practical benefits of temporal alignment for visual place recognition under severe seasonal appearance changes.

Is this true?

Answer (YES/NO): YES